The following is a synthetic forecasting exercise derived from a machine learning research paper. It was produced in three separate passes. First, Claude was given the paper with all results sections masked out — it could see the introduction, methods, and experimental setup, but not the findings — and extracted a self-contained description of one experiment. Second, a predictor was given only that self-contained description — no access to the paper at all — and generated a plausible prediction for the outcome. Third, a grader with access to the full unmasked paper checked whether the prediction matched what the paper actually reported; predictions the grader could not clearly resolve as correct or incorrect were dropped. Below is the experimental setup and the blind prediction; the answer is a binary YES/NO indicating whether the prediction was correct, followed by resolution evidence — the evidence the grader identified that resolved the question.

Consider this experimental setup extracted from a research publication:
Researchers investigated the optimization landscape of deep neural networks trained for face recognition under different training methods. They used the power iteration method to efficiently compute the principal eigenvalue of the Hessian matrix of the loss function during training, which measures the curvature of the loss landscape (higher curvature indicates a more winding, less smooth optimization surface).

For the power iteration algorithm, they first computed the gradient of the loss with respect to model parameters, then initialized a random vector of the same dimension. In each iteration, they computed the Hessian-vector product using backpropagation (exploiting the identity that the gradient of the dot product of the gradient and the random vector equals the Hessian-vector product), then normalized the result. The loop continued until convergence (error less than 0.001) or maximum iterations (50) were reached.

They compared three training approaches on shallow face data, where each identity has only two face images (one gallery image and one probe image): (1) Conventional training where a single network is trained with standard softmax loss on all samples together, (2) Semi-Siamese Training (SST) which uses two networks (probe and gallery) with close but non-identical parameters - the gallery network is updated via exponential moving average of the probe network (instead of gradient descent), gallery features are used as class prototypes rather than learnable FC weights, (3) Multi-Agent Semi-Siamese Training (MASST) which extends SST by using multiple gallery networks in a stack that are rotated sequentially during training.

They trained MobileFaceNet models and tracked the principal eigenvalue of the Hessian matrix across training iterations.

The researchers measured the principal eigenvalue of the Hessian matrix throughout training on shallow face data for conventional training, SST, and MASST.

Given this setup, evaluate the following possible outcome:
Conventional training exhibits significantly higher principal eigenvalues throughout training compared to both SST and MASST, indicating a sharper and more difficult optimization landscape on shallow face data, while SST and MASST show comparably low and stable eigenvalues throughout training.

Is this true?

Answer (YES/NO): NO